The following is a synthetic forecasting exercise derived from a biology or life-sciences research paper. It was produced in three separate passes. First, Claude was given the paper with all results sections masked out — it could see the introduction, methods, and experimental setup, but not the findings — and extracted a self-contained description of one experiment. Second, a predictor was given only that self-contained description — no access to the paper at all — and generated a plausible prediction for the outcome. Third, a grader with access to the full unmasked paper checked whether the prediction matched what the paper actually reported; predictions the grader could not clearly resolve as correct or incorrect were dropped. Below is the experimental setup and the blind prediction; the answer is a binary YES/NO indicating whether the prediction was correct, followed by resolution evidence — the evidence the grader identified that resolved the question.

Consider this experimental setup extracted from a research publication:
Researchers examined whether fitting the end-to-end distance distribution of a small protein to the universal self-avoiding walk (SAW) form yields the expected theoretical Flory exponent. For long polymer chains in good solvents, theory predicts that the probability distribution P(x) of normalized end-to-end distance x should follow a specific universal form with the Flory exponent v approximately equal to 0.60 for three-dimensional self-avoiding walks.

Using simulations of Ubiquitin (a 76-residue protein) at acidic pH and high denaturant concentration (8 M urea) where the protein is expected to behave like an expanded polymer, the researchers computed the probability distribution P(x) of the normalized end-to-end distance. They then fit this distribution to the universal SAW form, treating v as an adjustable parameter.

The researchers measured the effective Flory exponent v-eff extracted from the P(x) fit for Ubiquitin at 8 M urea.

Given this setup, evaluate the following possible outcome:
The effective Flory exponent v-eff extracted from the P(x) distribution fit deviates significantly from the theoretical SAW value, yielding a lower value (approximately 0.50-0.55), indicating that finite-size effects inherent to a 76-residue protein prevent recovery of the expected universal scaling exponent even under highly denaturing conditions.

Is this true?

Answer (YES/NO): NO